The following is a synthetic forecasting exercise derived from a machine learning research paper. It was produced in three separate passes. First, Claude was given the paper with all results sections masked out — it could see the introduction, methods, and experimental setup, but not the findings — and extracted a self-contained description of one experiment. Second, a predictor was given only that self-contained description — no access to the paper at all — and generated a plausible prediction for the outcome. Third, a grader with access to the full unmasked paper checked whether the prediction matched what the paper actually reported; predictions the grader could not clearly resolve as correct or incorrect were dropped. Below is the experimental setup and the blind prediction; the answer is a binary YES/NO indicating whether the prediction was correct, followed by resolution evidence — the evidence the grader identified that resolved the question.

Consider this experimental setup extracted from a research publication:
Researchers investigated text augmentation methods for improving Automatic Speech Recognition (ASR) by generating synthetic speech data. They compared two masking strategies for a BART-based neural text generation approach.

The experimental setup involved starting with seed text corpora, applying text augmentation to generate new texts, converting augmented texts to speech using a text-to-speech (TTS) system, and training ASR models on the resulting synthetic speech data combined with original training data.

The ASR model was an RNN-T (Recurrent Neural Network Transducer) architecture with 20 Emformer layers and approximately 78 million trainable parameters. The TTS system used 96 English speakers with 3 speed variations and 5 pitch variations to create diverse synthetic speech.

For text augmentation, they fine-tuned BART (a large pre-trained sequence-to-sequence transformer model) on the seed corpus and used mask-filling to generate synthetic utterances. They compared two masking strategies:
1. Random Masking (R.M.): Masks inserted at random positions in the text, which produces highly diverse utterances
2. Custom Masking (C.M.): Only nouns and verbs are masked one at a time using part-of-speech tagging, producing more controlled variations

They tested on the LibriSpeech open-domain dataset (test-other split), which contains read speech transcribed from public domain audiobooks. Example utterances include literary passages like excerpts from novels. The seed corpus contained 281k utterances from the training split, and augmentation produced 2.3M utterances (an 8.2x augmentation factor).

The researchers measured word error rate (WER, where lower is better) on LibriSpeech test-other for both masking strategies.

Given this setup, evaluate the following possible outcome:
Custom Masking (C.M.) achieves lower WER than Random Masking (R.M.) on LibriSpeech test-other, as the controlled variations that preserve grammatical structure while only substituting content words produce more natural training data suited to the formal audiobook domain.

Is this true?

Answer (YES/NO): NO